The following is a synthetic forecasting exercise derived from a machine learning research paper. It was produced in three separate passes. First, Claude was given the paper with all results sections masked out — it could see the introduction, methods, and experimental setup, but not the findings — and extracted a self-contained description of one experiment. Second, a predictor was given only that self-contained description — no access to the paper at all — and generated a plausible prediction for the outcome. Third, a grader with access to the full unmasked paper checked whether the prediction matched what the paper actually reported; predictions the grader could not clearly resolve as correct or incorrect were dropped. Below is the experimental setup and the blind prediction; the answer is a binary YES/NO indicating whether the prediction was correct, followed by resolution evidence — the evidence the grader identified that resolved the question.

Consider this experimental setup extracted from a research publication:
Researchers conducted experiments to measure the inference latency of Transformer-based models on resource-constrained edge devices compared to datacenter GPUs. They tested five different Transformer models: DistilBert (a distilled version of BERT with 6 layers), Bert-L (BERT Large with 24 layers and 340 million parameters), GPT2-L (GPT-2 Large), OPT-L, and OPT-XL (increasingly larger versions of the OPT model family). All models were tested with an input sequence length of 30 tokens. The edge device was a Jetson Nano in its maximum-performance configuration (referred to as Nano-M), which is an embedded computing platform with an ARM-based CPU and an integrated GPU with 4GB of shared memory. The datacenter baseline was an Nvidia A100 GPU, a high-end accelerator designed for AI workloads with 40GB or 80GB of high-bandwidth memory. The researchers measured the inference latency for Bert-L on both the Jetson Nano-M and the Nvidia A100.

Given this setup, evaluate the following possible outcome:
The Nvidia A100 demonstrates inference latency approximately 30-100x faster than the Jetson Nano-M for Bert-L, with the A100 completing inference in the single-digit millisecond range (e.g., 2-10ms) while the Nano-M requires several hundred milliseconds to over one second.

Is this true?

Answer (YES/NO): NO